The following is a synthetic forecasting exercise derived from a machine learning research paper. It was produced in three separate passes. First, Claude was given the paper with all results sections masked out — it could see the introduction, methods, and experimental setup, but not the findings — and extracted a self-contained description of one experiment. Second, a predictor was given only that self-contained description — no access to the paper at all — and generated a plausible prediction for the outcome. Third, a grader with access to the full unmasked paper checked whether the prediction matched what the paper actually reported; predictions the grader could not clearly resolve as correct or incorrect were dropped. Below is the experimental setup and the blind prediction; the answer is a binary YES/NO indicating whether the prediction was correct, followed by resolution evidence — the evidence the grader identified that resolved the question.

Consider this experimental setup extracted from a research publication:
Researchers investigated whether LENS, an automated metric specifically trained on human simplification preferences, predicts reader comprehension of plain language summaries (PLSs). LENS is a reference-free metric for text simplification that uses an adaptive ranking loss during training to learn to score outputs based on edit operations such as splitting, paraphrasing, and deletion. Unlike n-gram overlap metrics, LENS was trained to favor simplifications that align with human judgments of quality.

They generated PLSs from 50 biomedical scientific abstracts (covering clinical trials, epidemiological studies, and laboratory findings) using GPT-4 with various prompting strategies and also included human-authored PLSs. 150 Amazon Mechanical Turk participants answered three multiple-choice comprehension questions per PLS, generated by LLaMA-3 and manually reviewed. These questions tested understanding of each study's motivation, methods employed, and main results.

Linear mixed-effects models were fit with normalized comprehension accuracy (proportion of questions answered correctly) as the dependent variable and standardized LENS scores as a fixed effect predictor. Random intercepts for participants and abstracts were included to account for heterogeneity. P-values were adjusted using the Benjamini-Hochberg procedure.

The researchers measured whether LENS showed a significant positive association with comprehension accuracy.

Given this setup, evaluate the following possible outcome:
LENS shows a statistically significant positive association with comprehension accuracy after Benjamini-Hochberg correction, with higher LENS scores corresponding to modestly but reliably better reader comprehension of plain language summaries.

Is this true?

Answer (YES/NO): NO